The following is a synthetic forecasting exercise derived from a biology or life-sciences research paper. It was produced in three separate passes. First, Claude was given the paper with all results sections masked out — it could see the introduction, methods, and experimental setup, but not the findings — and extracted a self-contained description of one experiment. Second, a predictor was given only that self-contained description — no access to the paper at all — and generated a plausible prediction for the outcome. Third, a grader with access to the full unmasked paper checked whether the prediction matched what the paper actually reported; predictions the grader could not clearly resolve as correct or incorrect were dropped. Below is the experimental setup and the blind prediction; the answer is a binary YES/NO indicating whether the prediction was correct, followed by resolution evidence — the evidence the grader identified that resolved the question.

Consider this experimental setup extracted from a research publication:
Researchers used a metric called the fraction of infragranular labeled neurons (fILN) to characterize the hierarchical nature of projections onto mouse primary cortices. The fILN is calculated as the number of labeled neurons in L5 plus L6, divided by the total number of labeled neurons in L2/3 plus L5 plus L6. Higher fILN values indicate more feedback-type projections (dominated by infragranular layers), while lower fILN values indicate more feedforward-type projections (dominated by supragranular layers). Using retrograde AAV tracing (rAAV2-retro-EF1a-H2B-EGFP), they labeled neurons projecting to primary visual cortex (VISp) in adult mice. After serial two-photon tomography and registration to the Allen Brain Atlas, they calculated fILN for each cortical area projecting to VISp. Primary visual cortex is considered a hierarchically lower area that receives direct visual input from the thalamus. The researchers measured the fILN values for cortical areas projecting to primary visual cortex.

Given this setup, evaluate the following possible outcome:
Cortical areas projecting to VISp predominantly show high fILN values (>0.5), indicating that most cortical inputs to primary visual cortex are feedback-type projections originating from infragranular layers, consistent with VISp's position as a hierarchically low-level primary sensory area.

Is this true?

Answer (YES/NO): YES